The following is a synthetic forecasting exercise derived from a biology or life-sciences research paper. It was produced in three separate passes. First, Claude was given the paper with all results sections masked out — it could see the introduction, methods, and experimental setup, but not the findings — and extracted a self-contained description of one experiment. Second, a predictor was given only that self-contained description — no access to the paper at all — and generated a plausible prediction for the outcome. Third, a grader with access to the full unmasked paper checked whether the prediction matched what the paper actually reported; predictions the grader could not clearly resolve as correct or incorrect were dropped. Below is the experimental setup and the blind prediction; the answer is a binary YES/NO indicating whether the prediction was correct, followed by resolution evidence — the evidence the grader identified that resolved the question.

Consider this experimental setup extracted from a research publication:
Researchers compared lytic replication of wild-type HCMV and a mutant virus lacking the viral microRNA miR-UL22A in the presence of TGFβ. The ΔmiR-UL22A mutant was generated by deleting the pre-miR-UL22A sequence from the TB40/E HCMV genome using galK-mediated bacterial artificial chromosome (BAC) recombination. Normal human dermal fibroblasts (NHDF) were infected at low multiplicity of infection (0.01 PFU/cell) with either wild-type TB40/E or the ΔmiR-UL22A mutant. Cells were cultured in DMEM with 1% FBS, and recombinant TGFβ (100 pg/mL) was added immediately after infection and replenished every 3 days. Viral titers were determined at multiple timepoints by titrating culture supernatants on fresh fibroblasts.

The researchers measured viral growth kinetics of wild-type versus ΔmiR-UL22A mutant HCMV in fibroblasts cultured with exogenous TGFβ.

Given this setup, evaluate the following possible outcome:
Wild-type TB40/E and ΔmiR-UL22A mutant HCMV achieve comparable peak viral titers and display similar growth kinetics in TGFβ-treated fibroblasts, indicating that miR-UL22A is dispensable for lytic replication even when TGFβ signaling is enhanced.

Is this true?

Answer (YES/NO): NO